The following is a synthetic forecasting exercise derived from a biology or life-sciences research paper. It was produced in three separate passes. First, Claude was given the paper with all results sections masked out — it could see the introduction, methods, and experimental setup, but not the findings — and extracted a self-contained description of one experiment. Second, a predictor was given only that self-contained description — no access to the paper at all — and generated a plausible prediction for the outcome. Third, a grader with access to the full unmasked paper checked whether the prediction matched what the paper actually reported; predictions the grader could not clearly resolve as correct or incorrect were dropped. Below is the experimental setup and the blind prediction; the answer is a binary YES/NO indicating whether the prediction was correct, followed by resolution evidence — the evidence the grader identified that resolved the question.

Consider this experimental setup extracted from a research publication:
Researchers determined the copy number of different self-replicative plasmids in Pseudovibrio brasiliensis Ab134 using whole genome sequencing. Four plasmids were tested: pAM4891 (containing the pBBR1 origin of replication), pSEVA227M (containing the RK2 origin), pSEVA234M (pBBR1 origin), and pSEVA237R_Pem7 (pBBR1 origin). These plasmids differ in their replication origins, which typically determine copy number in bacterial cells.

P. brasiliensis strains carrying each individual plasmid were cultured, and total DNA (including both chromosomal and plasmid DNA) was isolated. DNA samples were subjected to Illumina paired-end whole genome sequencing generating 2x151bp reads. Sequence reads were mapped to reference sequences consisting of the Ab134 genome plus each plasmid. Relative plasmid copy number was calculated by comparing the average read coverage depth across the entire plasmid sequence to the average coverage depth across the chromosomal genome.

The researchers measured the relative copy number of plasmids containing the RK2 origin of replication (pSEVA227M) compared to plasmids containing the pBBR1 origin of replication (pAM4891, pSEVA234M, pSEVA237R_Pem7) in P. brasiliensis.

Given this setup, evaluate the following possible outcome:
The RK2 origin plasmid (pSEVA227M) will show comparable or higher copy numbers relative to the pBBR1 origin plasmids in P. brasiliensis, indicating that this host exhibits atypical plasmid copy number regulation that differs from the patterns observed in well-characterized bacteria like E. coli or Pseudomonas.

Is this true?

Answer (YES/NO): NO